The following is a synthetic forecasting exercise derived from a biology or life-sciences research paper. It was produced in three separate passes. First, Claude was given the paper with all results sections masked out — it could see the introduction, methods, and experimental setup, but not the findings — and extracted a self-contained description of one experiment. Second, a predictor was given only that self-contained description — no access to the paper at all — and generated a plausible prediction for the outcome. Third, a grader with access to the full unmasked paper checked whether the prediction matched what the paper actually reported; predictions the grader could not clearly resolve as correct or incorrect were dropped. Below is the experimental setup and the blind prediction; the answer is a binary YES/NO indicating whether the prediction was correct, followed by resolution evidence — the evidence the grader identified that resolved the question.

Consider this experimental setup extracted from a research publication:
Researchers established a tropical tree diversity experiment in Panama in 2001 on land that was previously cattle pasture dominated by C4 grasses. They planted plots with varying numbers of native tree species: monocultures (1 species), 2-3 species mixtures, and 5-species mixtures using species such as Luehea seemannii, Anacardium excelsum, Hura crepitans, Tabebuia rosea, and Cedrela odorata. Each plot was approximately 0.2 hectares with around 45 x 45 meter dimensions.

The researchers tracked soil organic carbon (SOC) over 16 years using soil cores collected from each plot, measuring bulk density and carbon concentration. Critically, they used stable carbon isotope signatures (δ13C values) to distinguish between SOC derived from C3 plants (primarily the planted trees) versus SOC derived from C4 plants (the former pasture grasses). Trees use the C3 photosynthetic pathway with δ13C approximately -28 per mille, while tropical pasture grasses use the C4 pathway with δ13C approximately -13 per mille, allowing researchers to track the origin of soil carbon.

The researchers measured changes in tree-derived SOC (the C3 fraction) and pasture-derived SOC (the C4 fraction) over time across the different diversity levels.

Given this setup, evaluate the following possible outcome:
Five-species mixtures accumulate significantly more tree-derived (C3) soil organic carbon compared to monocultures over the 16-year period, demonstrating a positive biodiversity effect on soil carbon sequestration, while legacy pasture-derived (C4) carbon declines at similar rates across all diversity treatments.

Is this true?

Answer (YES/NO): NO